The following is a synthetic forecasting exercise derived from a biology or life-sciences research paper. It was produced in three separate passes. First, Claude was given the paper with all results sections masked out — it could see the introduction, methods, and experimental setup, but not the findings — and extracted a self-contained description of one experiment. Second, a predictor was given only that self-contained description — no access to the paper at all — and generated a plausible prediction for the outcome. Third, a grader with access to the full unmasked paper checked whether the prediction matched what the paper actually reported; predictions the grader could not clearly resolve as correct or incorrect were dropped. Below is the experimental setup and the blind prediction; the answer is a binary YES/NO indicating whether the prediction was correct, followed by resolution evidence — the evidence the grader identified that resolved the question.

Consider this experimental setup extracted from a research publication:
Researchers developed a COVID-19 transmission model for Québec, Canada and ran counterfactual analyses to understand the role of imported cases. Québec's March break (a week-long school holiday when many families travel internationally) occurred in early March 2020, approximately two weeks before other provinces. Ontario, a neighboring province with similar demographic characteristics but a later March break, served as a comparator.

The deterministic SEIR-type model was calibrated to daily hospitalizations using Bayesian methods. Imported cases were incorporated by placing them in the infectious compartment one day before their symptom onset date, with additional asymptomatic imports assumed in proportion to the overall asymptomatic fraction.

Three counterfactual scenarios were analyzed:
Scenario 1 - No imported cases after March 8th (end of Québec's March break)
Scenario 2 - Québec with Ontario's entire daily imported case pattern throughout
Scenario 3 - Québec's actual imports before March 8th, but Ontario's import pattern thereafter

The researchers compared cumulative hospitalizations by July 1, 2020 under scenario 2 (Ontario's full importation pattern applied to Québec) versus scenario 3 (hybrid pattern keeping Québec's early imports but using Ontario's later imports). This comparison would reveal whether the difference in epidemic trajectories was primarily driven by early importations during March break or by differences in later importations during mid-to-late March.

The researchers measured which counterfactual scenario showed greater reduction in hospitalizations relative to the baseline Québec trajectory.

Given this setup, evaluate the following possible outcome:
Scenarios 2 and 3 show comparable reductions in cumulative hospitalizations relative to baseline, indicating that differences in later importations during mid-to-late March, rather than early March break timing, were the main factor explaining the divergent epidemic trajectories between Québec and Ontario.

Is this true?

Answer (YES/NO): NO